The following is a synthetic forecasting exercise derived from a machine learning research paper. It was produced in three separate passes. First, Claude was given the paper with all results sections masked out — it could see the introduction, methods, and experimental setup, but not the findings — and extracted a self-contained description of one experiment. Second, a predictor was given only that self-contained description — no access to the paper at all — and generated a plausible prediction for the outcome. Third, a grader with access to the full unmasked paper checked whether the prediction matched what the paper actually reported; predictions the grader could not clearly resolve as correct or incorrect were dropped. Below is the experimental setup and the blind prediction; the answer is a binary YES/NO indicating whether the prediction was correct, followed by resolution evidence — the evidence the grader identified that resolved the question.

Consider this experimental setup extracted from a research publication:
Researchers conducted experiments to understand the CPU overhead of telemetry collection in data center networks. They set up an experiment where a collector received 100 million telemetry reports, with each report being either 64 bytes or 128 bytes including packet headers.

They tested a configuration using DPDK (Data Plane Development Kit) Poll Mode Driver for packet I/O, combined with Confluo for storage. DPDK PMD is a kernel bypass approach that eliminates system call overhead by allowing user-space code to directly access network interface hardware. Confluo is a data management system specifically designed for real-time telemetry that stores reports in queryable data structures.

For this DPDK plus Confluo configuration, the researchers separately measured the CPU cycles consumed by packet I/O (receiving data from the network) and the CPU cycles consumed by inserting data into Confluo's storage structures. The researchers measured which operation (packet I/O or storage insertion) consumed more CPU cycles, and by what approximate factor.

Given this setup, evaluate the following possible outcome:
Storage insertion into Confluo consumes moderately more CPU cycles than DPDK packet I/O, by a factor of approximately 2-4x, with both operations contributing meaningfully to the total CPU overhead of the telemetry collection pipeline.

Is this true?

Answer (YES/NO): NO